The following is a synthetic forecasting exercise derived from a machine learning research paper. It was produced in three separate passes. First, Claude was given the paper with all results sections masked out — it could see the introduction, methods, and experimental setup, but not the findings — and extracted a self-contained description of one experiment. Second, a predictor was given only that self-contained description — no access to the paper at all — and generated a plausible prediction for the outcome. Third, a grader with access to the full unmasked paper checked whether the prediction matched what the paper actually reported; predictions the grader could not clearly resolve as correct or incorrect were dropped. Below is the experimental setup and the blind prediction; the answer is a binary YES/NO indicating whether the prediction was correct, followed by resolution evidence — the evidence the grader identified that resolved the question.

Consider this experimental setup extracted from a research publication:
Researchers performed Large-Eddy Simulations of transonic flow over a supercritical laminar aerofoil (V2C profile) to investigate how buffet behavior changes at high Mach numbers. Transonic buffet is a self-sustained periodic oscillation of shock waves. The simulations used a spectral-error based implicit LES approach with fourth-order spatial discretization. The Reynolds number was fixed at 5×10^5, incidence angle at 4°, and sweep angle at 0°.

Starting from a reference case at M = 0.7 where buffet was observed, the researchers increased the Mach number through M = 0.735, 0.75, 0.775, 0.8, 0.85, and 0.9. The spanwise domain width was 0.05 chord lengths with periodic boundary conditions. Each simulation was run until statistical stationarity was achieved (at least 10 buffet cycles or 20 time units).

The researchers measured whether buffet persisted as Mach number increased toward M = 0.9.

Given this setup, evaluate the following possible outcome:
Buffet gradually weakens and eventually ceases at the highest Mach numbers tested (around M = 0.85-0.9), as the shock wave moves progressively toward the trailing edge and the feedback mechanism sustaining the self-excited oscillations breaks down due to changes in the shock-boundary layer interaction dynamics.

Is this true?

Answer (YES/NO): YES